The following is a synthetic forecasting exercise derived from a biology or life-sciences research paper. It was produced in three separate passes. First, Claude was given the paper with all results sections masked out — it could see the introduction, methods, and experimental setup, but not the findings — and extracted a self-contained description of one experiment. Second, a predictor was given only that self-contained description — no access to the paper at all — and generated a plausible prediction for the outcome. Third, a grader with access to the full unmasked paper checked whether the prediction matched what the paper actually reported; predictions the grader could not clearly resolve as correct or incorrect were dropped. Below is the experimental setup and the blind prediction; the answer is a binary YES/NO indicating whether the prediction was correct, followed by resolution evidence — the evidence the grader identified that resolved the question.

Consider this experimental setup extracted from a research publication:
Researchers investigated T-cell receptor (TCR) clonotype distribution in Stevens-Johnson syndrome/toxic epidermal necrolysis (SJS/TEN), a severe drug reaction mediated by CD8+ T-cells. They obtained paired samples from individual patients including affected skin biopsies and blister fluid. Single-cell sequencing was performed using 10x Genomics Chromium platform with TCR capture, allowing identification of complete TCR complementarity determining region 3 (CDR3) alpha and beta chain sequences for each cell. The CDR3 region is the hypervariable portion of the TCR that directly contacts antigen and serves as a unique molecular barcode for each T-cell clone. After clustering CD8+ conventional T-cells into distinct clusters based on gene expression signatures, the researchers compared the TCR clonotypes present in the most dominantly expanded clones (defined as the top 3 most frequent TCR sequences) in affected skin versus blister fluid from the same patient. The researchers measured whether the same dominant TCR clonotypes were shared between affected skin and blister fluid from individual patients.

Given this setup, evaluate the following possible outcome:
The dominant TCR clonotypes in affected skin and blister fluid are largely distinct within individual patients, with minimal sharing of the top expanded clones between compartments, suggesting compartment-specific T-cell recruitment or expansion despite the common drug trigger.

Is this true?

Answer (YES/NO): NO